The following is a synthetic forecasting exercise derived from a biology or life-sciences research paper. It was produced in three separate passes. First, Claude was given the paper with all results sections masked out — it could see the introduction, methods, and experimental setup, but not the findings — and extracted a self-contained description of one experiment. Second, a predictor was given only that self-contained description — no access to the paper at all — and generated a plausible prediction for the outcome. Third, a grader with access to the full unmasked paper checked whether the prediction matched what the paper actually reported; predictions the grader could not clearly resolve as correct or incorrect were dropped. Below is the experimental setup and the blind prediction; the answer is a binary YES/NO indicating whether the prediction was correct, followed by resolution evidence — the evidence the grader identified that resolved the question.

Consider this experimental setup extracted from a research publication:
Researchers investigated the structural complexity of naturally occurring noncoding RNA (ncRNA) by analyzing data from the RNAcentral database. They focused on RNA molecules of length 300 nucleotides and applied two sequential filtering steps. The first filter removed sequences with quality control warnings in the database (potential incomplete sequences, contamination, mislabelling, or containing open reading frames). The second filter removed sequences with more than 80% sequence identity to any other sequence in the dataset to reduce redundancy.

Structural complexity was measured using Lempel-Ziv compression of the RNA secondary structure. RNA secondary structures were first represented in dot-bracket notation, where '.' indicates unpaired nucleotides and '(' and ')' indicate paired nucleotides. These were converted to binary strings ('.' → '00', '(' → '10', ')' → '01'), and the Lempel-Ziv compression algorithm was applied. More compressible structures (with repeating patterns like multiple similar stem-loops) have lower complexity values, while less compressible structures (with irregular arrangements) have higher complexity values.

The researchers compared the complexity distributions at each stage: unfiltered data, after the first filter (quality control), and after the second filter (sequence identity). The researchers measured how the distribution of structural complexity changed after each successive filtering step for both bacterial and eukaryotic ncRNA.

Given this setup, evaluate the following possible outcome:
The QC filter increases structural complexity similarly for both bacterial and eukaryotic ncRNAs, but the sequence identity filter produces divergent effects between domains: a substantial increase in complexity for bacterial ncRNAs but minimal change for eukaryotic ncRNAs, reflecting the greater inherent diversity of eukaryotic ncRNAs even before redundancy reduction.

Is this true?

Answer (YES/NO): NO